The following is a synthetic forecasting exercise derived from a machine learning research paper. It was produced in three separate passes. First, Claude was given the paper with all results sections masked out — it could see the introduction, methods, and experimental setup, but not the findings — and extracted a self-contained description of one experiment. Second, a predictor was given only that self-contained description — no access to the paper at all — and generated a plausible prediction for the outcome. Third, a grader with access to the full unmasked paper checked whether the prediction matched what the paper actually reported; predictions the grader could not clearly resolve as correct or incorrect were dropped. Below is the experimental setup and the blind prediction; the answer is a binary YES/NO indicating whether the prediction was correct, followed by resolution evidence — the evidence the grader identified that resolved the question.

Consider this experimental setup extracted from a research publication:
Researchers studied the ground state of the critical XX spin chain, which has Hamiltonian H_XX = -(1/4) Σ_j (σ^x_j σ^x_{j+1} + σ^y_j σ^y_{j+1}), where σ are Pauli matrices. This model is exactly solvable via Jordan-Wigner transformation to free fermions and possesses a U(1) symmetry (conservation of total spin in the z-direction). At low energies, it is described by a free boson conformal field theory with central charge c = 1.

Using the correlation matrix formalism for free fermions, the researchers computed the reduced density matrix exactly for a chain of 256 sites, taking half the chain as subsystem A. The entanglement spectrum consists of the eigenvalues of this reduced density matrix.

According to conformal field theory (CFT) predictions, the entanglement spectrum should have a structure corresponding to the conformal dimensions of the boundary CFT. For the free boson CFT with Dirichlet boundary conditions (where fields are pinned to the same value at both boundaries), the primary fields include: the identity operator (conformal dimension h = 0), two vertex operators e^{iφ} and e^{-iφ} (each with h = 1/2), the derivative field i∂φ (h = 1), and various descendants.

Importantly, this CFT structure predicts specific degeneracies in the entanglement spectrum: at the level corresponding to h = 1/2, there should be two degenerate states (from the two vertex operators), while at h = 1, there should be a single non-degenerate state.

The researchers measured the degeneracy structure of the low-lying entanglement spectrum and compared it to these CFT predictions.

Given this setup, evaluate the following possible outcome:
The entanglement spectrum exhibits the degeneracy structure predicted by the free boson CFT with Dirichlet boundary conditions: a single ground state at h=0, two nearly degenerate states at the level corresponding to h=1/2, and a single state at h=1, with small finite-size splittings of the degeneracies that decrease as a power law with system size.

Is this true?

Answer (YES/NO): YES